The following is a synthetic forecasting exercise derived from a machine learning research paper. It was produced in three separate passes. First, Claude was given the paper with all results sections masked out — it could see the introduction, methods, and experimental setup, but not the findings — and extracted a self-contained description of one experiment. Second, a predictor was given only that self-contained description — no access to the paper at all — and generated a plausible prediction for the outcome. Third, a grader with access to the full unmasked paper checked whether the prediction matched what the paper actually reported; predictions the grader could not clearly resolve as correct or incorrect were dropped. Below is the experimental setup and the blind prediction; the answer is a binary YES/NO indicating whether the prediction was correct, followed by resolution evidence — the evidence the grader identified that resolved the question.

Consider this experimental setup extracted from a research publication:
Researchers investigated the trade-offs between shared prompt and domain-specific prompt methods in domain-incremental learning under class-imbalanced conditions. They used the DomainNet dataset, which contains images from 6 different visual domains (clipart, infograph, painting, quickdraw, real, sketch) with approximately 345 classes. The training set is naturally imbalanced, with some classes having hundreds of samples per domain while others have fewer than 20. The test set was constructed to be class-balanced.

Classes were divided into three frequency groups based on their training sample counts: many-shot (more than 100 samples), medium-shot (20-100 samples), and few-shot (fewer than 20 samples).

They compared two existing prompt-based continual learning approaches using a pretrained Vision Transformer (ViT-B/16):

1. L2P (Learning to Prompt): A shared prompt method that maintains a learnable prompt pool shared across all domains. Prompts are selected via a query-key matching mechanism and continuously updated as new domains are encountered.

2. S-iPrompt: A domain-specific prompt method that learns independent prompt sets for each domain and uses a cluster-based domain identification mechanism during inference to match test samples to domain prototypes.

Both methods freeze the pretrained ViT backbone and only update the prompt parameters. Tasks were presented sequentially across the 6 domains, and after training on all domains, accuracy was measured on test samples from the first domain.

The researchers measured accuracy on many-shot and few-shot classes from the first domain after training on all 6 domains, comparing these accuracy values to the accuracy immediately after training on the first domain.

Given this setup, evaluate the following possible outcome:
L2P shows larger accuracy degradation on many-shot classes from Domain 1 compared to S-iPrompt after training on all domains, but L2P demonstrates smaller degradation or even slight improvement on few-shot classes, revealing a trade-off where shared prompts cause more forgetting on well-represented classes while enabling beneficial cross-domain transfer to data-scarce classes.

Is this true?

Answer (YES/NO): YES